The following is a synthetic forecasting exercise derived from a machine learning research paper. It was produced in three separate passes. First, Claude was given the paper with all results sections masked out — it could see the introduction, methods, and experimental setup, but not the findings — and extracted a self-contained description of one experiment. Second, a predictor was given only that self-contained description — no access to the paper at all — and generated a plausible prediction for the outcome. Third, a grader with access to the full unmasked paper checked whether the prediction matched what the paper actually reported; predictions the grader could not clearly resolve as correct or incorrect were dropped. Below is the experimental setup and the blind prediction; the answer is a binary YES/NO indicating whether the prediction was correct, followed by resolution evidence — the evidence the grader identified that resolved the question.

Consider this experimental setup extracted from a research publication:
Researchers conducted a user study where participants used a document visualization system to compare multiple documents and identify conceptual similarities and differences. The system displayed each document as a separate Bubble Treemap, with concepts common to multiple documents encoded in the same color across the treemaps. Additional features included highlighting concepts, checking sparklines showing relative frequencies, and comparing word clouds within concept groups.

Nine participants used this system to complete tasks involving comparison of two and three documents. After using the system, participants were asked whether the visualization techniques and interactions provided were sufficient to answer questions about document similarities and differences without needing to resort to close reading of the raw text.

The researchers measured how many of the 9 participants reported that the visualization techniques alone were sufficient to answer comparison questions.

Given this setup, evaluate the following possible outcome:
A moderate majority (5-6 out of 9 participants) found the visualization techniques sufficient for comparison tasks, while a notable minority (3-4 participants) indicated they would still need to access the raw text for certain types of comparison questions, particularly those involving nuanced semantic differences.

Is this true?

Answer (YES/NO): NO